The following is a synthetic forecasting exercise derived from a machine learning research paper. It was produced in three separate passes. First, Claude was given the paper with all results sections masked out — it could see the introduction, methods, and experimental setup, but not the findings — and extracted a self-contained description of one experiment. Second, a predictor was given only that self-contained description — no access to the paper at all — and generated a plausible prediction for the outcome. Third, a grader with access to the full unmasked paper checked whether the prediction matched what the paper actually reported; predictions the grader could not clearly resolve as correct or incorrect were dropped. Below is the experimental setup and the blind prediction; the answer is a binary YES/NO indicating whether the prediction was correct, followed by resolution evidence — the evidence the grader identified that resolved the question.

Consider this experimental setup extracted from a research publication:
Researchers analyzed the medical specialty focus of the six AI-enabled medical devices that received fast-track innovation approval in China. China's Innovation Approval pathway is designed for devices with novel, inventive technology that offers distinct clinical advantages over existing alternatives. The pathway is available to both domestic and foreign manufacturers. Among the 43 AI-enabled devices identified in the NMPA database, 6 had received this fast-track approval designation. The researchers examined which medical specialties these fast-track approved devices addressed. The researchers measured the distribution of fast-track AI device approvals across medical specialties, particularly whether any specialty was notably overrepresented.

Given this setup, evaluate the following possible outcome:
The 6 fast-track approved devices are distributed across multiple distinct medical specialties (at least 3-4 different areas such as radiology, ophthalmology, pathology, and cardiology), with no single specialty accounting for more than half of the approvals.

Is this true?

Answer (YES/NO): YES